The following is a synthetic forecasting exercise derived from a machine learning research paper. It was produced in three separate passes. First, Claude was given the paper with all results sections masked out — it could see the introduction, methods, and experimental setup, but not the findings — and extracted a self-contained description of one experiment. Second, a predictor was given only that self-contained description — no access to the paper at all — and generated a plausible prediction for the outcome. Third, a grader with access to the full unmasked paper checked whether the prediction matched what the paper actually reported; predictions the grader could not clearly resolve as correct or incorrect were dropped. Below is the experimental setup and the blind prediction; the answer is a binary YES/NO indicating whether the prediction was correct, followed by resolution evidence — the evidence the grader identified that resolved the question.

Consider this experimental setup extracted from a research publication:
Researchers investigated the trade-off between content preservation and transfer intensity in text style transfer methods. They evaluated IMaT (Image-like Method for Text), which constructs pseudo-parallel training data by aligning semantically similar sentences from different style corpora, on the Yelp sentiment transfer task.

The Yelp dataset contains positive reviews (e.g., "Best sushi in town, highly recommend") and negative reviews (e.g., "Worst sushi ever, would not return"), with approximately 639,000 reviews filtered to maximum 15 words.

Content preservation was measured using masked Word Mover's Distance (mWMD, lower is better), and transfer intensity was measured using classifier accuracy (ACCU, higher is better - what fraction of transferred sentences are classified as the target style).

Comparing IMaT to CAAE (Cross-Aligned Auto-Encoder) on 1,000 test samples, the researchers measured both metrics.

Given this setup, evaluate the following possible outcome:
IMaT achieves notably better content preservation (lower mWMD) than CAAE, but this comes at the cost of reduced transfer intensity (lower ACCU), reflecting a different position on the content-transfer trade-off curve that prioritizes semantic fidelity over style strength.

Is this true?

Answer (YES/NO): NO